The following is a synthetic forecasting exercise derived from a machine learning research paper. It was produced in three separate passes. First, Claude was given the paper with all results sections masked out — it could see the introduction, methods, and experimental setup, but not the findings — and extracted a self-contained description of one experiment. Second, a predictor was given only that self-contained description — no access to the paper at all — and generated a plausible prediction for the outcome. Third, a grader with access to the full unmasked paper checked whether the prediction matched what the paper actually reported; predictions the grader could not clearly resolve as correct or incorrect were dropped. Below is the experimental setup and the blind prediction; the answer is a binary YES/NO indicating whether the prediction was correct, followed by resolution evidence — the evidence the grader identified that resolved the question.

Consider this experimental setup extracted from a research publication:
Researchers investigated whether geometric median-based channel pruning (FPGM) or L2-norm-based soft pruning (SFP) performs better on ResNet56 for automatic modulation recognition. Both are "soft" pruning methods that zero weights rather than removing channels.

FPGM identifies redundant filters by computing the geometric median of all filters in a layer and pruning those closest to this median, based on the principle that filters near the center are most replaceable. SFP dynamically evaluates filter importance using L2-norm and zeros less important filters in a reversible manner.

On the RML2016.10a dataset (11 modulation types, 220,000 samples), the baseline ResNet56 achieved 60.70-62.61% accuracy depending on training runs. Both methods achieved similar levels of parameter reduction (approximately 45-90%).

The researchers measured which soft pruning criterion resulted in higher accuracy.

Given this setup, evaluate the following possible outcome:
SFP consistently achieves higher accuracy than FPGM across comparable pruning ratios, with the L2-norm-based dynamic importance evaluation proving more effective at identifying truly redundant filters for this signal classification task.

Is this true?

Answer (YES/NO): NO